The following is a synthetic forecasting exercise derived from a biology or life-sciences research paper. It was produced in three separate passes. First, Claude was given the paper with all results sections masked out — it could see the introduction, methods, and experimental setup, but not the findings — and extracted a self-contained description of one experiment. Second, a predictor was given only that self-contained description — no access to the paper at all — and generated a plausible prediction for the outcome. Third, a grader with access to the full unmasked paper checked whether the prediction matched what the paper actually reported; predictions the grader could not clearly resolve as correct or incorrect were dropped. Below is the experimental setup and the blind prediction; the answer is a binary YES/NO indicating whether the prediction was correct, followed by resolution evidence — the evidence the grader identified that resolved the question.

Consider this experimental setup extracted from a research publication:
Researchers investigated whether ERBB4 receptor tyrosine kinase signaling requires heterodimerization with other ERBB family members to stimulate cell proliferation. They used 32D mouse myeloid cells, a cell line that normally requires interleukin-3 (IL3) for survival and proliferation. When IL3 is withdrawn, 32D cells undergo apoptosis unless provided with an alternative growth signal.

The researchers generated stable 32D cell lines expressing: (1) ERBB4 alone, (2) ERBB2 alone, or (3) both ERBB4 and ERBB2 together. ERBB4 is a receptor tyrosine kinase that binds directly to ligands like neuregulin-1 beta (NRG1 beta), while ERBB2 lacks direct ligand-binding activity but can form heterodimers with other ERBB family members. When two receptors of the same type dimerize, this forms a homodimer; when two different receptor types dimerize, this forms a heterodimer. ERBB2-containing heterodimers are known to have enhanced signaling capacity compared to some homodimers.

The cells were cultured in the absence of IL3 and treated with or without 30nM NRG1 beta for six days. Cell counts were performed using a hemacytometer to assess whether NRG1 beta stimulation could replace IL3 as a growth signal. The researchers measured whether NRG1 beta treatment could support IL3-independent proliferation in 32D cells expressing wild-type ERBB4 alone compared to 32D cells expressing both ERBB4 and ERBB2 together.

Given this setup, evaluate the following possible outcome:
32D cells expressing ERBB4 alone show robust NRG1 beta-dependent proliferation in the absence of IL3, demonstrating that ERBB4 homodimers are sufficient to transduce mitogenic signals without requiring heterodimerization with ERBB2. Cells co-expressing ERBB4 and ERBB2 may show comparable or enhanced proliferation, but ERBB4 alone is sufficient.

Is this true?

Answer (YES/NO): NO